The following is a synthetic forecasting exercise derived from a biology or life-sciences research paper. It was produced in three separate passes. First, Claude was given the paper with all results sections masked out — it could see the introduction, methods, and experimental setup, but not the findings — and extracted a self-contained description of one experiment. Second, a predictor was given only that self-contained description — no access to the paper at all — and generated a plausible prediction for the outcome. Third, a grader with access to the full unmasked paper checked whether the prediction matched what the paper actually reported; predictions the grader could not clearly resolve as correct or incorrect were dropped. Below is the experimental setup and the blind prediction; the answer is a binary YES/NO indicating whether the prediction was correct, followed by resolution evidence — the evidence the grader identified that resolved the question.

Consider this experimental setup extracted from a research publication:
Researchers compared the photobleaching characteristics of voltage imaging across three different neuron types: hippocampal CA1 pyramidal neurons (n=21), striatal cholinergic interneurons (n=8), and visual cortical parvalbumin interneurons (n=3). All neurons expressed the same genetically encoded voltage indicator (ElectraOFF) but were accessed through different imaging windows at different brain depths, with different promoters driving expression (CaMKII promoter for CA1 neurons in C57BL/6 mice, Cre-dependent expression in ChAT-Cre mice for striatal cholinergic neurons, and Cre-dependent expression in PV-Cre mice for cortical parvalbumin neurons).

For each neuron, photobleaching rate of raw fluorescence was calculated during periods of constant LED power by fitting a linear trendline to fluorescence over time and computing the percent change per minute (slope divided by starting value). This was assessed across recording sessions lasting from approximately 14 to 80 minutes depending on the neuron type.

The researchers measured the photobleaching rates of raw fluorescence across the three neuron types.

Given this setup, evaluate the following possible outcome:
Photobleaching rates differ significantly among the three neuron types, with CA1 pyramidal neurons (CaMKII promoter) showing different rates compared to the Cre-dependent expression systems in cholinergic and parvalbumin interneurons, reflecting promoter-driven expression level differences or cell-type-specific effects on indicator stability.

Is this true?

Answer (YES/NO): NO